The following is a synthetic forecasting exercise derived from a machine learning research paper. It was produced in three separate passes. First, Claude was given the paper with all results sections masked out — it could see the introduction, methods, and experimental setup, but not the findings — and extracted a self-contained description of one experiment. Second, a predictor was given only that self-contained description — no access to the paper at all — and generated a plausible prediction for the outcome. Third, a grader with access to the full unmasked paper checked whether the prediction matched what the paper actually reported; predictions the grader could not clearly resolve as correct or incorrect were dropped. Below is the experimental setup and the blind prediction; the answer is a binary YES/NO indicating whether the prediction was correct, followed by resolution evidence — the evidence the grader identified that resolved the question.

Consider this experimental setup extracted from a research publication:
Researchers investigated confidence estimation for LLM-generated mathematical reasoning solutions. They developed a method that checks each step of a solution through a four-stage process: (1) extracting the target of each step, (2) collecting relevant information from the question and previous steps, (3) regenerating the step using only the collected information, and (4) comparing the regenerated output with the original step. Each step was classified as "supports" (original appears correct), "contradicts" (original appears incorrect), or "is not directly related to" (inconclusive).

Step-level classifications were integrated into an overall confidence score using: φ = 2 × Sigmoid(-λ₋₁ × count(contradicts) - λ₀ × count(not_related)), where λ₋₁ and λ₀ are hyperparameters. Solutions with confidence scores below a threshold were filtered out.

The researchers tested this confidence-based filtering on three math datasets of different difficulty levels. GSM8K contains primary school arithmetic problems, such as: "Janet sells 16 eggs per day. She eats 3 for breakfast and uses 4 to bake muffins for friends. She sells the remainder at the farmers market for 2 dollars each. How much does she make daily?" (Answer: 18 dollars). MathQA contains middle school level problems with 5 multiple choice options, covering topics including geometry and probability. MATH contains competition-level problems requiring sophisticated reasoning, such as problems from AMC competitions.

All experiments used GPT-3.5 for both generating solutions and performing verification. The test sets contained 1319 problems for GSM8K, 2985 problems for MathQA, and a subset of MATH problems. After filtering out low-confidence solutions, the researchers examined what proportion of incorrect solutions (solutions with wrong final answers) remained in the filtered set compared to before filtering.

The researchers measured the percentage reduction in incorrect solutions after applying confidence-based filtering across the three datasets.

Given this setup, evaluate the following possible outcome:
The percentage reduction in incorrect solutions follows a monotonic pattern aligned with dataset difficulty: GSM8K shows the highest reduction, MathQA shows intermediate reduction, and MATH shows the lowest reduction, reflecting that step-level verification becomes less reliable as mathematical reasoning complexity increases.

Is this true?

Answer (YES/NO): NO